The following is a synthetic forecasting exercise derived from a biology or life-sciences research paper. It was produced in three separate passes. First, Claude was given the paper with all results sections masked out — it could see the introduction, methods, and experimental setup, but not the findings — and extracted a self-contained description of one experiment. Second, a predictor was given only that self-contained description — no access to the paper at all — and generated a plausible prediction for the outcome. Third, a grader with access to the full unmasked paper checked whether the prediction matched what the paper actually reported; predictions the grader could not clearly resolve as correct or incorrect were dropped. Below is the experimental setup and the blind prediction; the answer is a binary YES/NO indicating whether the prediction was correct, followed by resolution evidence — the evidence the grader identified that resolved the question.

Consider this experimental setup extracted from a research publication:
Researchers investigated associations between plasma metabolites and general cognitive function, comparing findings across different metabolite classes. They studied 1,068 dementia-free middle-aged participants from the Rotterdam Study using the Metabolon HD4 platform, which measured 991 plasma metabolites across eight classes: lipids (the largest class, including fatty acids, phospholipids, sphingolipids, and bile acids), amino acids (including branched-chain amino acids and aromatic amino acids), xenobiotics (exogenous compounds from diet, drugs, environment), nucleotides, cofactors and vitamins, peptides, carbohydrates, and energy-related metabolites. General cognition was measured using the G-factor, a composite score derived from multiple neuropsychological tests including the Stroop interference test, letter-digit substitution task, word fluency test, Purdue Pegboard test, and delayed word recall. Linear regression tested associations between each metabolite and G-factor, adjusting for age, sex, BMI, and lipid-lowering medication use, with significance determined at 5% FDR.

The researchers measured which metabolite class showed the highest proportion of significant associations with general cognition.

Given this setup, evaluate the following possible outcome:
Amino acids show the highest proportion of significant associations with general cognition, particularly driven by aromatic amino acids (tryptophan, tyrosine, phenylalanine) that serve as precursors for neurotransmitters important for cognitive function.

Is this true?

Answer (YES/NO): NO